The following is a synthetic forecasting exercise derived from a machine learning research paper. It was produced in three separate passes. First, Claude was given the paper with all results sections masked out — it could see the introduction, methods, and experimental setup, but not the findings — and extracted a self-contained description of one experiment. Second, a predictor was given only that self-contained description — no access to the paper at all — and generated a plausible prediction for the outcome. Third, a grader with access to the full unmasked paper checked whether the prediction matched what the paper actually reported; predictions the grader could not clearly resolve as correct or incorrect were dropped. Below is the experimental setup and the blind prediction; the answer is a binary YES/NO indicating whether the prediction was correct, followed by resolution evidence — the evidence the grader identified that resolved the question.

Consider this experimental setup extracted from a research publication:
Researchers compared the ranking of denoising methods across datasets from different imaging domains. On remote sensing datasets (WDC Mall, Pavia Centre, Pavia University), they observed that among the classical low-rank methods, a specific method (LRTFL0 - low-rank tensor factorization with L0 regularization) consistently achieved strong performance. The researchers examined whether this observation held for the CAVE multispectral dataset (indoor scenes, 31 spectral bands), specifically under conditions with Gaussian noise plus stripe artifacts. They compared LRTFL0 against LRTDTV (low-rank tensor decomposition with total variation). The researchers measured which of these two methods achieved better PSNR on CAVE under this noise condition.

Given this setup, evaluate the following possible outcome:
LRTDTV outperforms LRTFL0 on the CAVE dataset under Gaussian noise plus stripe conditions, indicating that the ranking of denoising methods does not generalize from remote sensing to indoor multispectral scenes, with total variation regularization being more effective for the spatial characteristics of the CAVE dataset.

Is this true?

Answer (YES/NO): NO